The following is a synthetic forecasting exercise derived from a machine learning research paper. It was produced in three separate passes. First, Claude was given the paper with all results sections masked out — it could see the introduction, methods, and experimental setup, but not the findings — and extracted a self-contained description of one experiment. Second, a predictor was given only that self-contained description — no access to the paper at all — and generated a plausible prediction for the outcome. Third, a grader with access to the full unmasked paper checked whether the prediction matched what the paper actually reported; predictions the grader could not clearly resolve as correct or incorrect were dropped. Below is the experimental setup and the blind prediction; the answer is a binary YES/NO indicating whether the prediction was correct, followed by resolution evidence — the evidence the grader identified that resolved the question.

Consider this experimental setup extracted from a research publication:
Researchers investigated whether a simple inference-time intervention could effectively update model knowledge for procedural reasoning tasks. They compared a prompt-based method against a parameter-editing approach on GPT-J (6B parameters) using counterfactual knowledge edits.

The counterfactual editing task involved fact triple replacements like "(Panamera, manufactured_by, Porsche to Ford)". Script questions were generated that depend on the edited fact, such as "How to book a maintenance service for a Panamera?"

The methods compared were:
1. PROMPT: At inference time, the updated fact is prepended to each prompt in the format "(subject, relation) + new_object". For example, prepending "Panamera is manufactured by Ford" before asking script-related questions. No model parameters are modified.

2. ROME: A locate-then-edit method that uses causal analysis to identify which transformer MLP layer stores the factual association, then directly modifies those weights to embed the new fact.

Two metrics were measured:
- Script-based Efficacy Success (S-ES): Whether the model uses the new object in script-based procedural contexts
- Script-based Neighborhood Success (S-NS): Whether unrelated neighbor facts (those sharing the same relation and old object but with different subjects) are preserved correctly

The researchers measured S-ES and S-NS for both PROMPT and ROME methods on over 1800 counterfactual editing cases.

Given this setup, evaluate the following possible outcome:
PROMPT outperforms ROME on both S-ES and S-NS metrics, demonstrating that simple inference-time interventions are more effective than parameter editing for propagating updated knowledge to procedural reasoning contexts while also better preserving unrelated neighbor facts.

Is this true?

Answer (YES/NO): NO